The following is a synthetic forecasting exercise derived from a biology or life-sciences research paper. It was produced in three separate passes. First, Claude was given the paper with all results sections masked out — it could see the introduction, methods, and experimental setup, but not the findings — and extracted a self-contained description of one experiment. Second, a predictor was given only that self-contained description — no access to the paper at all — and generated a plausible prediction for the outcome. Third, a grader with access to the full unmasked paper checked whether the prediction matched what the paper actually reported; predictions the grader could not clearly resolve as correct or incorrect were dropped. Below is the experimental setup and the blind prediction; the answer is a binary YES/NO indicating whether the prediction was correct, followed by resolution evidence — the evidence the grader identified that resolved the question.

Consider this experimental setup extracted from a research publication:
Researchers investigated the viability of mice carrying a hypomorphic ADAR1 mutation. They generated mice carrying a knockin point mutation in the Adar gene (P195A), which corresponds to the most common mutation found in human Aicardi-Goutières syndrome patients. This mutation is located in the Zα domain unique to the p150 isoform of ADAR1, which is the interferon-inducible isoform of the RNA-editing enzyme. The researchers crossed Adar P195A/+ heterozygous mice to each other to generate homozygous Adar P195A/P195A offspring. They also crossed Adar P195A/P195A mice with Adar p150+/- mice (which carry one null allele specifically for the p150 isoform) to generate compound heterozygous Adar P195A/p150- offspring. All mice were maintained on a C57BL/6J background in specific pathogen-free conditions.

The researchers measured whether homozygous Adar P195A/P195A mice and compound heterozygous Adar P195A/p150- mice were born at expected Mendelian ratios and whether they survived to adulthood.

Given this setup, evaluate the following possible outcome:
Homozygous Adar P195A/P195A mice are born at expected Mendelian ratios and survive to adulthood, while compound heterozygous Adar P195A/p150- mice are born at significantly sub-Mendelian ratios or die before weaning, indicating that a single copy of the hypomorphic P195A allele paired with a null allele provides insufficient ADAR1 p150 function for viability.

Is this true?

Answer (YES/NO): NO